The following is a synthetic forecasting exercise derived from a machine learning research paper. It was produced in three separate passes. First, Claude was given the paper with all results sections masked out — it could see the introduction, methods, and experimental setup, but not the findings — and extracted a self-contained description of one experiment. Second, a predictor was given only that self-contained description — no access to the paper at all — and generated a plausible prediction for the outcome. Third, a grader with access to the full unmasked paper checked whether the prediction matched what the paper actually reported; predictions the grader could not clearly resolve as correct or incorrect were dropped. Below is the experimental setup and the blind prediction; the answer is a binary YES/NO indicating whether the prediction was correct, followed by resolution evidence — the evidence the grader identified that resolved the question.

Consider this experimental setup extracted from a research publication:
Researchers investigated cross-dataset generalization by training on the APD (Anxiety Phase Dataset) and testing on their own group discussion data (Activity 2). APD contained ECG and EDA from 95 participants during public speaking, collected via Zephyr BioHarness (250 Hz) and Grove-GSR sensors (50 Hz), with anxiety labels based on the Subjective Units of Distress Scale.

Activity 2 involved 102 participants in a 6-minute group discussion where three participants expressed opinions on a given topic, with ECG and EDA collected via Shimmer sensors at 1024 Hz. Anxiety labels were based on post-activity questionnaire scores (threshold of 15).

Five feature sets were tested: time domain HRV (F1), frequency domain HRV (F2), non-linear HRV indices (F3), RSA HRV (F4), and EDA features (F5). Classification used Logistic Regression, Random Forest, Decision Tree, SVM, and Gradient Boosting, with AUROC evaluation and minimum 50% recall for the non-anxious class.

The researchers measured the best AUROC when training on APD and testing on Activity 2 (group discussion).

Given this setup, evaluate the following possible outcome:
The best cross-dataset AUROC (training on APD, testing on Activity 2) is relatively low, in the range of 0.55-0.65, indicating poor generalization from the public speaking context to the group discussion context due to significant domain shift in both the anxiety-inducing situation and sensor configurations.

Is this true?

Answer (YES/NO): NO